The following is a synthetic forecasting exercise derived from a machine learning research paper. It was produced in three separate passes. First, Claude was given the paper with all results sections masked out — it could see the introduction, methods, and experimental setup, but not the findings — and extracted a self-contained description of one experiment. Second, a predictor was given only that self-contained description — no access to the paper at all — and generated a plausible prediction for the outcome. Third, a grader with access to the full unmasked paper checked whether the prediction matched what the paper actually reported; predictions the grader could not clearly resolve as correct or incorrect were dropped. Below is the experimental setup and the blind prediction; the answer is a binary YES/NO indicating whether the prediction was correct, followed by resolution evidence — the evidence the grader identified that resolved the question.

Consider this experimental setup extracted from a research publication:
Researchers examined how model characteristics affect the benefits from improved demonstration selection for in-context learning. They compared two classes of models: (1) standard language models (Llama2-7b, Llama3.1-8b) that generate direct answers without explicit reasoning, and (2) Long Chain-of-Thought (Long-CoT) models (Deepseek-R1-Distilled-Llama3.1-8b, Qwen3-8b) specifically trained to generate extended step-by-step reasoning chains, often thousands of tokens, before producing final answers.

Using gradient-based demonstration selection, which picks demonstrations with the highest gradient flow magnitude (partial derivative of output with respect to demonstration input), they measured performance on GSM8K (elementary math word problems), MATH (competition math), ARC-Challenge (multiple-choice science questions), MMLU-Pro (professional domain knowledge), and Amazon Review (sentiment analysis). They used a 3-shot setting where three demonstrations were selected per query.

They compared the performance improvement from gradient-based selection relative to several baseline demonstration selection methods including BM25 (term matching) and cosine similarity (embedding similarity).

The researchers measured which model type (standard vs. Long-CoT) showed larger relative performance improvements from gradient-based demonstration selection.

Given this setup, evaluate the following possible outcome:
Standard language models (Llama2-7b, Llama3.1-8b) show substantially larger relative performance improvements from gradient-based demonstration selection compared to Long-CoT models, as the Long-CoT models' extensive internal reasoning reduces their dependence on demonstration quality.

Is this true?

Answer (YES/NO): NO